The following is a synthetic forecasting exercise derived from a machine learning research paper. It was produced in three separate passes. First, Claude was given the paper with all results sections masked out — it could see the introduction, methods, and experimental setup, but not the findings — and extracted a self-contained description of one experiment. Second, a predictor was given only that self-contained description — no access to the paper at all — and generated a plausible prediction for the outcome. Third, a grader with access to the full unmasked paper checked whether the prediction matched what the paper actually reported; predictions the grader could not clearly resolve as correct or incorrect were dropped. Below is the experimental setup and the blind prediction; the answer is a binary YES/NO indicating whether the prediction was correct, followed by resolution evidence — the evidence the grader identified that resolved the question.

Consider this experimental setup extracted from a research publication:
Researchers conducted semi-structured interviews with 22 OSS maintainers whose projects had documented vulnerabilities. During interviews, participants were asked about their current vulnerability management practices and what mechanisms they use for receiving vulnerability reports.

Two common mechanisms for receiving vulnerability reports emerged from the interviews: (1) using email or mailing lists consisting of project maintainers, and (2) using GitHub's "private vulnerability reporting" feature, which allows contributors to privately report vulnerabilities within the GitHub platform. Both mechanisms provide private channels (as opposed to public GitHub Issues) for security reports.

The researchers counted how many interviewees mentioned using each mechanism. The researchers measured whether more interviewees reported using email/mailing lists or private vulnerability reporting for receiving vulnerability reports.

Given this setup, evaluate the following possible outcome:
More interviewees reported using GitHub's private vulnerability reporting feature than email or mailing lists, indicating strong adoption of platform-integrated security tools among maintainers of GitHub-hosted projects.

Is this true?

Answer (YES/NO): NO